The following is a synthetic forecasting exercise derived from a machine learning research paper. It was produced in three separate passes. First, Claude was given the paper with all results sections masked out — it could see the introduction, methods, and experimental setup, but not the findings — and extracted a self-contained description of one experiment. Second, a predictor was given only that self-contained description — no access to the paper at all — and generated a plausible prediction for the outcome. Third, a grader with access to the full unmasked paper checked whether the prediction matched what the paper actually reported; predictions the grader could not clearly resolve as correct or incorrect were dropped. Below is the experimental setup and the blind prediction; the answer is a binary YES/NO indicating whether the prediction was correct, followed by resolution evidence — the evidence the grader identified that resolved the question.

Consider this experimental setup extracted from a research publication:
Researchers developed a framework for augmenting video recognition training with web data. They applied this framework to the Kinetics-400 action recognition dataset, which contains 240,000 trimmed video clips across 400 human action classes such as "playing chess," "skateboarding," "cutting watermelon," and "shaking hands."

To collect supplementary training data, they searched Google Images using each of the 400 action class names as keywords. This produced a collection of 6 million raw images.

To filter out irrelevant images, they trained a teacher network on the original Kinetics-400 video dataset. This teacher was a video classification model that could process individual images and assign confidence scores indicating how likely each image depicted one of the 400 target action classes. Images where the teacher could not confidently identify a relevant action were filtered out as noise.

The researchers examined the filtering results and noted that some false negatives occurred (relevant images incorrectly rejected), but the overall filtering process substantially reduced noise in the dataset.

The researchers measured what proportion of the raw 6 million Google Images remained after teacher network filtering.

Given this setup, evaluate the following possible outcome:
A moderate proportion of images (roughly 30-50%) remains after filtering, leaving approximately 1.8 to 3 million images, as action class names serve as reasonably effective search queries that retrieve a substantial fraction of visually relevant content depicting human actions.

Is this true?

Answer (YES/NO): YES